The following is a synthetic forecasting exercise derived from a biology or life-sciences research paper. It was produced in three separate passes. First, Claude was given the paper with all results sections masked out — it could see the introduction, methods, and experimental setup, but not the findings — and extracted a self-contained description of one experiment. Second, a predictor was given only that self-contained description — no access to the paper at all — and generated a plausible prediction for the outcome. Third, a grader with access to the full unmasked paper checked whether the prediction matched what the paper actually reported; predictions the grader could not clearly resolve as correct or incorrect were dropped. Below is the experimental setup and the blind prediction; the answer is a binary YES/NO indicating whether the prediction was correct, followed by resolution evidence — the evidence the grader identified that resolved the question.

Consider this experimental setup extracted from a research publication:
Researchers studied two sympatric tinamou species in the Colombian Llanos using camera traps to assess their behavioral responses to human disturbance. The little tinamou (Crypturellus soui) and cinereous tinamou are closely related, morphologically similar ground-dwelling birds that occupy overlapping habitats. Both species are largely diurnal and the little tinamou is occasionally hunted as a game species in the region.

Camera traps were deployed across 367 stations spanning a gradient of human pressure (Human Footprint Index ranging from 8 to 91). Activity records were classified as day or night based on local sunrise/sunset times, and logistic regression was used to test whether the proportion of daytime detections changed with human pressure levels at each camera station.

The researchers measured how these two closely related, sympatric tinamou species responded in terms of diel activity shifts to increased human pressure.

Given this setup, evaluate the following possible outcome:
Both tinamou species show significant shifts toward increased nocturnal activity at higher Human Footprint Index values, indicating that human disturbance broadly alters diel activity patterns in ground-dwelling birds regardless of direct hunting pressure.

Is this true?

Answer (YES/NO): NO